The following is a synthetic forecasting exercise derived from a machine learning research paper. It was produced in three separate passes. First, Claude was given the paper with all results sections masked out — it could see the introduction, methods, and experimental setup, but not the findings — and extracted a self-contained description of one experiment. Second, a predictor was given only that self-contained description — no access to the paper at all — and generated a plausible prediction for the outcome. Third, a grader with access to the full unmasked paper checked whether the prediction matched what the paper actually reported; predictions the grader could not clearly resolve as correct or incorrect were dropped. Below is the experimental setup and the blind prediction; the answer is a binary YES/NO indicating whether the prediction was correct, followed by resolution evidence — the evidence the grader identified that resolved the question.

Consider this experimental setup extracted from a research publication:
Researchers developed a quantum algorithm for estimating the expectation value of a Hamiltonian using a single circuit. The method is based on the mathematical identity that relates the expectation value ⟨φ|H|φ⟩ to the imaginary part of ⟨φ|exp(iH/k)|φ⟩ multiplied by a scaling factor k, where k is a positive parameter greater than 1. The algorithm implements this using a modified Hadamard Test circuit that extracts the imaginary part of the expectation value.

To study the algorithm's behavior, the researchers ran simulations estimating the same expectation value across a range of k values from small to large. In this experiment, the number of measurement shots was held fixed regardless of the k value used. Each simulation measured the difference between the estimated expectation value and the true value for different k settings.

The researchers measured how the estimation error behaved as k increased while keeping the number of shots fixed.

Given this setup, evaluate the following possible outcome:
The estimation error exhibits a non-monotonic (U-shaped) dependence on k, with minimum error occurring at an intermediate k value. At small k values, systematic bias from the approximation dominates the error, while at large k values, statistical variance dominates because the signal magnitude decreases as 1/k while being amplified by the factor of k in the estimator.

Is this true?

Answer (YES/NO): YES